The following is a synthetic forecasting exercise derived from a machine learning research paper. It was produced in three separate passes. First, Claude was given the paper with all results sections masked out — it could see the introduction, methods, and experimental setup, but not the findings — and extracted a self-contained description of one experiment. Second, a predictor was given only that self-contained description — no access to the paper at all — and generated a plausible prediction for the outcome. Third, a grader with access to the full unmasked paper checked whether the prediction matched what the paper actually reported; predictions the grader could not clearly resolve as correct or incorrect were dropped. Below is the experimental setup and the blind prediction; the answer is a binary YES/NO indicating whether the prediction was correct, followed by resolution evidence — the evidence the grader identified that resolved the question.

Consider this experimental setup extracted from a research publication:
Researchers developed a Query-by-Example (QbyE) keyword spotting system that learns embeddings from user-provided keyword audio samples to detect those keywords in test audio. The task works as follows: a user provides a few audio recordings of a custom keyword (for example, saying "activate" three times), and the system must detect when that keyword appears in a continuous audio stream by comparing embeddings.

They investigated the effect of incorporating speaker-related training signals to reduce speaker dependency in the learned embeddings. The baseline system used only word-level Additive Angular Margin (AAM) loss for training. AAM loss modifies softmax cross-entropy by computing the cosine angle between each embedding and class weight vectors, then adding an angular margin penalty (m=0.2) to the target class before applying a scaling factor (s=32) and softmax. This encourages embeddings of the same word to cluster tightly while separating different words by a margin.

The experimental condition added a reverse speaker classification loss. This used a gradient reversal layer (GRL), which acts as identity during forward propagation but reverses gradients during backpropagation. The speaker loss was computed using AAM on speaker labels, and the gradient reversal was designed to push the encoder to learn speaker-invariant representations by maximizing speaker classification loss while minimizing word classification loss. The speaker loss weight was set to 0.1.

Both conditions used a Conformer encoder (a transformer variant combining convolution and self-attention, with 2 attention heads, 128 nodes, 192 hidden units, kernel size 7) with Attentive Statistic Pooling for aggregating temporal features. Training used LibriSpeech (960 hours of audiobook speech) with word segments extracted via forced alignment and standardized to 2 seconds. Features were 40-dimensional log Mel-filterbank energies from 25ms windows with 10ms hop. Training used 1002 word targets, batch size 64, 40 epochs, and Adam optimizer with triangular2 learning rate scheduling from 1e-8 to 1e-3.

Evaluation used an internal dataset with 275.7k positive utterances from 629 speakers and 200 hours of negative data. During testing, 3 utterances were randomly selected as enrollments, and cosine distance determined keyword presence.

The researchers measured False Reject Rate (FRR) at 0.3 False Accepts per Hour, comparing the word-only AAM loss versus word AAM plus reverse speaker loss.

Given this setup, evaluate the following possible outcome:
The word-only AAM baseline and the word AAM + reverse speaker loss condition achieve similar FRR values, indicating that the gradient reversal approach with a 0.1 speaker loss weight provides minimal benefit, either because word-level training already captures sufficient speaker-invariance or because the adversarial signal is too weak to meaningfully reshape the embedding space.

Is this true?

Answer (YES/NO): NO